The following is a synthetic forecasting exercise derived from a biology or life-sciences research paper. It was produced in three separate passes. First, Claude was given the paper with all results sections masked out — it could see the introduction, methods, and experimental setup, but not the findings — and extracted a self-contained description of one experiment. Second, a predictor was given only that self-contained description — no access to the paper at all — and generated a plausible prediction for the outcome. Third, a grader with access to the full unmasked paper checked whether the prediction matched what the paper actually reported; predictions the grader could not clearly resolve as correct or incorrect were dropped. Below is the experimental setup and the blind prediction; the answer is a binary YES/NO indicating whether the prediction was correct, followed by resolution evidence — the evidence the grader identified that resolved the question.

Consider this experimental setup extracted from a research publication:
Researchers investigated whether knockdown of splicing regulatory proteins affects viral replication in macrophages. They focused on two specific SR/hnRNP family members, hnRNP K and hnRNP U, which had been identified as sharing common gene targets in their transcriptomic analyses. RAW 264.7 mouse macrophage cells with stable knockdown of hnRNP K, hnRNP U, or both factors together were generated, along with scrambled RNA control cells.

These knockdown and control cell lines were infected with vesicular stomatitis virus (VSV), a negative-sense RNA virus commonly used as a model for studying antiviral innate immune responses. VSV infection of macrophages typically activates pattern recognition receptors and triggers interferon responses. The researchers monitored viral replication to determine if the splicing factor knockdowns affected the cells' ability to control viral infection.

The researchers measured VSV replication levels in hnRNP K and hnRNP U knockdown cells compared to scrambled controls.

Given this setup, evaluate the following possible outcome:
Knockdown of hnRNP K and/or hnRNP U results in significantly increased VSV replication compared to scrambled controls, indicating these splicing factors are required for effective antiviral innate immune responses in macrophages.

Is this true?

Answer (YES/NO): NO